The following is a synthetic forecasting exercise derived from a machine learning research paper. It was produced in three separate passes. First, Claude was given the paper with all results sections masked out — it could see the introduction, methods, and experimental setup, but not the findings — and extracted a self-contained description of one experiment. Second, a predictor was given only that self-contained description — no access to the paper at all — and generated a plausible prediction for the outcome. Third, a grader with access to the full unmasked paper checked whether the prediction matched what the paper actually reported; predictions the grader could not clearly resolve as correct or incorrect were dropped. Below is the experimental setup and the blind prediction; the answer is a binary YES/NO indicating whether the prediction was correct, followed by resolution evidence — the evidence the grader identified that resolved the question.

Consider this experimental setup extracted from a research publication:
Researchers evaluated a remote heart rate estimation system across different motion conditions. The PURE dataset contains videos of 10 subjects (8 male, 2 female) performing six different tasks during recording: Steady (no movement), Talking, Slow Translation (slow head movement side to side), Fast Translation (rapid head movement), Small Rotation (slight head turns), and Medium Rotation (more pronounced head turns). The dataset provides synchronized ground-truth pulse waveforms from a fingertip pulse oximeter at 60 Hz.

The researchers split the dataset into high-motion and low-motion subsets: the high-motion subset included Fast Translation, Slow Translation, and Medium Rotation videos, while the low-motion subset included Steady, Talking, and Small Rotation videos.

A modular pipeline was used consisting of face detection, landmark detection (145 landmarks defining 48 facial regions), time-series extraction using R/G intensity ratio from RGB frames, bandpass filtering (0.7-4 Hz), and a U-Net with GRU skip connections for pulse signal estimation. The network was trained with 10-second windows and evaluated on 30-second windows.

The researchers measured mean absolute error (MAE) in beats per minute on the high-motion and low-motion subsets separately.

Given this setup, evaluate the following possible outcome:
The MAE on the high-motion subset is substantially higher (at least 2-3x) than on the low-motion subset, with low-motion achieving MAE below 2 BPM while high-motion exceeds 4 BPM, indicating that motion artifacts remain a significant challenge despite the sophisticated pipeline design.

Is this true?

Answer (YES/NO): NO